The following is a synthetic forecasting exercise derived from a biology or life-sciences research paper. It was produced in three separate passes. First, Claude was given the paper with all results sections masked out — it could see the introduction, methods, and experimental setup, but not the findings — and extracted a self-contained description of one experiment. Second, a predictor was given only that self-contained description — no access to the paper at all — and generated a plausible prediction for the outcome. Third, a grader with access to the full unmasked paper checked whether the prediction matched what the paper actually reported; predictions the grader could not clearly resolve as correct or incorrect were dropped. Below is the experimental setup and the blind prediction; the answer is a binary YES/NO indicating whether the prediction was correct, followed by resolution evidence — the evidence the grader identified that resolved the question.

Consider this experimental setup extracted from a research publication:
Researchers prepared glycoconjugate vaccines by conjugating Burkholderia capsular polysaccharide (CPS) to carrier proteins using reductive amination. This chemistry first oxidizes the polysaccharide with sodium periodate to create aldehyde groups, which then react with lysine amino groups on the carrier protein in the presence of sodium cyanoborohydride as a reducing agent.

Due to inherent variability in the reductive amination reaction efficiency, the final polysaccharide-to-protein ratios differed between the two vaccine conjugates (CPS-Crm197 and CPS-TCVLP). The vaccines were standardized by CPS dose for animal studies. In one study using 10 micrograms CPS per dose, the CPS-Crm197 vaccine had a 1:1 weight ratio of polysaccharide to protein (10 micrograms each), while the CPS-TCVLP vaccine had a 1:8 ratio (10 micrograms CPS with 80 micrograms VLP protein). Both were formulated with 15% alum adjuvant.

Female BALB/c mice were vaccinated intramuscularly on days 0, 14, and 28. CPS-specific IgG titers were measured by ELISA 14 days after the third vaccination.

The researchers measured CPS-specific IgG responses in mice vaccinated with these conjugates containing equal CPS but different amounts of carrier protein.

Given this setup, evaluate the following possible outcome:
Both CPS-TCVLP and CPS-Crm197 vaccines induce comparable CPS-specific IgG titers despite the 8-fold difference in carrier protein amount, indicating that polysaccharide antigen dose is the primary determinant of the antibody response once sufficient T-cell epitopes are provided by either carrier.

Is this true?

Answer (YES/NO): NO